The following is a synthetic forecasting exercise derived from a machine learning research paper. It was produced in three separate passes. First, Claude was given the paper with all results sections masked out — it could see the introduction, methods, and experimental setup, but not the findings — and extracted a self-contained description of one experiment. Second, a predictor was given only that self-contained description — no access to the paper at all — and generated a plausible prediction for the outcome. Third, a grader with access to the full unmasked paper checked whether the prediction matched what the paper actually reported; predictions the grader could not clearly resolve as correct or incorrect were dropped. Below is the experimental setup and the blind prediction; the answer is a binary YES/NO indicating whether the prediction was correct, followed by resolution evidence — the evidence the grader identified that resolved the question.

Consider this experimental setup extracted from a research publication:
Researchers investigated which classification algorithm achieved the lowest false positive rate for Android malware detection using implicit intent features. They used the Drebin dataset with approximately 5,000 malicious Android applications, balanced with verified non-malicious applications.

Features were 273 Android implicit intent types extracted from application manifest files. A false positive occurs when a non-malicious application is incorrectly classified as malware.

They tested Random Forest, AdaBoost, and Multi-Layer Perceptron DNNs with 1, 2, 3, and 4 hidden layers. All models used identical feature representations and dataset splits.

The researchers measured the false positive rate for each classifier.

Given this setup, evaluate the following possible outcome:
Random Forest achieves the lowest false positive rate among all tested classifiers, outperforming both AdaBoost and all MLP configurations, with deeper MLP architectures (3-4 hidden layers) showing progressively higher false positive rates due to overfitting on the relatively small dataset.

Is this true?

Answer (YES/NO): NO